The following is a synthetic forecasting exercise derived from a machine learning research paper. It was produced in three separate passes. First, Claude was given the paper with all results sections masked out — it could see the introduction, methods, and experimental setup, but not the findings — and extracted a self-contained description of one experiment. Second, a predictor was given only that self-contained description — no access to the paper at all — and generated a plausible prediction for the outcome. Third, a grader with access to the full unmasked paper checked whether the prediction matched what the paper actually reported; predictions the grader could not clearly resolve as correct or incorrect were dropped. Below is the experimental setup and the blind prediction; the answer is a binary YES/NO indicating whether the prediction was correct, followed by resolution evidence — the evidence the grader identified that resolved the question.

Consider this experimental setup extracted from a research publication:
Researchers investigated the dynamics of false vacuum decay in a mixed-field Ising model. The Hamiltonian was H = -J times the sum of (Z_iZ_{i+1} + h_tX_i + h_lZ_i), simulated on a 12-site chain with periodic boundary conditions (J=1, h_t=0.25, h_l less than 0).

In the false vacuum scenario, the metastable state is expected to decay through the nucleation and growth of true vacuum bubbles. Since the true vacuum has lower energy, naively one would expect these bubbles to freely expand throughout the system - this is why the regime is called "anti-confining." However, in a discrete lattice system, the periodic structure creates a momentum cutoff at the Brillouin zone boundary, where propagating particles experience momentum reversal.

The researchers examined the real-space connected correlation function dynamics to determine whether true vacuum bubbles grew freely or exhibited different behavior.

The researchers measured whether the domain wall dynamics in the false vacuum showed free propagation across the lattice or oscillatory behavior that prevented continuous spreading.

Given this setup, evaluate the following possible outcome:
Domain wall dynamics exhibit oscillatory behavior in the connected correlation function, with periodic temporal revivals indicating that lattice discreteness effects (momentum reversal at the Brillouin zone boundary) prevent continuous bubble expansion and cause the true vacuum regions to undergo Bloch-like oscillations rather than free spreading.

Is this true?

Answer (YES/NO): YES